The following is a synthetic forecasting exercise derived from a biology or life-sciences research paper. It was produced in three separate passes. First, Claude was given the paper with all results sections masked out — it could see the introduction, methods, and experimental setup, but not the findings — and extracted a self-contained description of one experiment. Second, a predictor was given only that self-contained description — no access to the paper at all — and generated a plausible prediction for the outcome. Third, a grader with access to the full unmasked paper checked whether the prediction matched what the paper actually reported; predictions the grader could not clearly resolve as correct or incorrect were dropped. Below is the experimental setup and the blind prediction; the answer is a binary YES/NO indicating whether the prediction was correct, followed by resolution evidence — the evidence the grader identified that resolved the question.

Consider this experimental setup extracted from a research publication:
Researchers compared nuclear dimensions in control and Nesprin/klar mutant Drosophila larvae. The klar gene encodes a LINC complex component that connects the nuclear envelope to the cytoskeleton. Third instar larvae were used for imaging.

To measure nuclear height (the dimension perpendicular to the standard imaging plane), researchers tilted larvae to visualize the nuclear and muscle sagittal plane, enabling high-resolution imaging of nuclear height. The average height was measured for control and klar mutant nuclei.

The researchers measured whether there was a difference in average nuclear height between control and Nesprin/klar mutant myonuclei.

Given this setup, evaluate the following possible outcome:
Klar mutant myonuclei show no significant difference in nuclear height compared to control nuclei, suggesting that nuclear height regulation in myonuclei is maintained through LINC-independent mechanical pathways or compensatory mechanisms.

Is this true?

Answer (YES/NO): YES